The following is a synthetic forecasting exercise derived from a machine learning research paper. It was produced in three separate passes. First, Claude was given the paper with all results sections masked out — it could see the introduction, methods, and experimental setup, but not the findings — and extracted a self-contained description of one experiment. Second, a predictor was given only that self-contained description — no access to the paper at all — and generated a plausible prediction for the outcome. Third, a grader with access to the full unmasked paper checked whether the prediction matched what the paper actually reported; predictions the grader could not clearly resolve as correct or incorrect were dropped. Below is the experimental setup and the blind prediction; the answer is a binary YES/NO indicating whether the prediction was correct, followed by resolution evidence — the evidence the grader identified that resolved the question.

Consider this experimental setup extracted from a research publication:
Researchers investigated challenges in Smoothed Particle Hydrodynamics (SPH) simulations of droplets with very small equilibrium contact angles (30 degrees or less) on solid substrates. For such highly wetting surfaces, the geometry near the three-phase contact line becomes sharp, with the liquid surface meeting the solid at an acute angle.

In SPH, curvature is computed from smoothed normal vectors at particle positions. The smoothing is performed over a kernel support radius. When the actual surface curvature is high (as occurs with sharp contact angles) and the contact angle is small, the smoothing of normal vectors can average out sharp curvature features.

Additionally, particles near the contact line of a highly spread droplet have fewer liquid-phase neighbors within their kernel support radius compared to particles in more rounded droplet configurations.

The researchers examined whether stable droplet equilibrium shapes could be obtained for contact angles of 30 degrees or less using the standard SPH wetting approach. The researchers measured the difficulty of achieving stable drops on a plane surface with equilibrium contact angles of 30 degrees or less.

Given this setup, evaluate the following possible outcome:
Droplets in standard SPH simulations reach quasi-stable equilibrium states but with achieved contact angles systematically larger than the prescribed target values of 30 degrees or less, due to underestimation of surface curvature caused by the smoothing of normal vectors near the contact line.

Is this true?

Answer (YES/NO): NO